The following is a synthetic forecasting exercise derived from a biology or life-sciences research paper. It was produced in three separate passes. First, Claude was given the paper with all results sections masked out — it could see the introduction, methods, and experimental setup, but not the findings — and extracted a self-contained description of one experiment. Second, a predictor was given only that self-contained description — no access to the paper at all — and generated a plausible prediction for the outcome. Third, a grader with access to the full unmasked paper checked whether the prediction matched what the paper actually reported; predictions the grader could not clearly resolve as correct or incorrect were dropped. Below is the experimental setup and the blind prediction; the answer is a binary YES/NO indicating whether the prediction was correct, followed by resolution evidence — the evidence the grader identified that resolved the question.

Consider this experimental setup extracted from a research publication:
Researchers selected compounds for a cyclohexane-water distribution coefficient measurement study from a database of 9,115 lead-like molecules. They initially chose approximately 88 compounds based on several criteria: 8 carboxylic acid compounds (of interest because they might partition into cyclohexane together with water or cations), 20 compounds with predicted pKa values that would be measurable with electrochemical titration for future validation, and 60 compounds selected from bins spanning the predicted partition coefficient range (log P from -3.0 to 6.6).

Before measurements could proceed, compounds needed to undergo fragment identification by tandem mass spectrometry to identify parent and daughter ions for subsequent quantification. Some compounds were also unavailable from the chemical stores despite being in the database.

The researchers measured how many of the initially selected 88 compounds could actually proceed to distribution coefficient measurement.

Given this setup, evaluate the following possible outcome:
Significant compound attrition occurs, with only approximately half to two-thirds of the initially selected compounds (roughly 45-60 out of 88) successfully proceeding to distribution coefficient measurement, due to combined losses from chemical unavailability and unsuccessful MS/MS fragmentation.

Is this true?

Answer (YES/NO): NO